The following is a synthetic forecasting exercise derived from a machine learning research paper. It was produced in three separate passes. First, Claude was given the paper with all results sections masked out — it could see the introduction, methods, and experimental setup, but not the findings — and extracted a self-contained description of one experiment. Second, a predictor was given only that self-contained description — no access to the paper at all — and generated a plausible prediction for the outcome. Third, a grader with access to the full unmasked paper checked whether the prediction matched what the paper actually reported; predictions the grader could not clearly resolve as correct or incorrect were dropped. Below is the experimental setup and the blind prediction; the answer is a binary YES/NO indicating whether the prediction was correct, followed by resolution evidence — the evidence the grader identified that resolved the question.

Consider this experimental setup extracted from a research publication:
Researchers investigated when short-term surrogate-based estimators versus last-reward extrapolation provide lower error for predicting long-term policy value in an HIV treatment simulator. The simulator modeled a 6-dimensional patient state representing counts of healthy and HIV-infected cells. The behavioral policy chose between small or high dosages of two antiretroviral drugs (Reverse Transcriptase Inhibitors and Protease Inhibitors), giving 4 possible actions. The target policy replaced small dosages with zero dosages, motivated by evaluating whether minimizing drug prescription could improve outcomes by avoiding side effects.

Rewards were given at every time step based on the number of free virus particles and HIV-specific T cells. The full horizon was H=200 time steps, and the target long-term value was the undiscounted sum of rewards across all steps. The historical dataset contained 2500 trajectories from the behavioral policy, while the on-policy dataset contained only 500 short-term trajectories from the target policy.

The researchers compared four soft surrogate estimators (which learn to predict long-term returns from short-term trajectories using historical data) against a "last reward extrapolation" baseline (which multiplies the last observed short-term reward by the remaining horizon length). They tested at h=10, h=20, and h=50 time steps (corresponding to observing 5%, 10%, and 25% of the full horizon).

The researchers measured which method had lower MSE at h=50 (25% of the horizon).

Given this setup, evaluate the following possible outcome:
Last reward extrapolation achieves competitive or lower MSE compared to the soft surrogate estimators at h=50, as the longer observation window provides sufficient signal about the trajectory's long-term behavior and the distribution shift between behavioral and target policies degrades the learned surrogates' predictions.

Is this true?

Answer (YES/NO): YES